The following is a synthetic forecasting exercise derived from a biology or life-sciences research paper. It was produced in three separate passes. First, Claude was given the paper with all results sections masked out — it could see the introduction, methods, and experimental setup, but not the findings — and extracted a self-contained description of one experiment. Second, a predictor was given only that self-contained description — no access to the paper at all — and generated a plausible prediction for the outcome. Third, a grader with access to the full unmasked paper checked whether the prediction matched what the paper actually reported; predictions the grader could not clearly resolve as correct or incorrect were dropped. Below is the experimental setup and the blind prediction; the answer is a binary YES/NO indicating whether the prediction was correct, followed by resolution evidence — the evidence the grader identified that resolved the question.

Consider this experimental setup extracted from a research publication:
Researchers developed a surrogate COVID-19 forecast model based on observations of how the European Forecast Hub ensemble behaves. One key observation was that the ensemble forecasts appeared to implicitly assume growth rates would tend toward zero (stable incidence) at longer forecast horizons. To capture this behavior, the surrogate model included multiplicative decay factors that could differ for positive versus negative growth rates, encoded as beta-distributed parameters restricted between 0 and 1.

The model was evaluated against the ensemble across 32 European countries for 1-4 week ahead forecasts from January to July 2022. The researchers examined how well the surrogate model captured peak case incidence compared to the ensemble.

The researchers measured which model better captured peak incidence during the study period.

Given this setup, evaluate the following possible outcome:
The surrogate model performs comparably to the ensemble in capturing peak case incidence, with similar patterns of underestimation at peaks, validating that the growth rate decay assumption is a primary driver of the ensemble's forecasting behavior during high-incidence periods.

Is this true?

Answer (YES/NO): NO